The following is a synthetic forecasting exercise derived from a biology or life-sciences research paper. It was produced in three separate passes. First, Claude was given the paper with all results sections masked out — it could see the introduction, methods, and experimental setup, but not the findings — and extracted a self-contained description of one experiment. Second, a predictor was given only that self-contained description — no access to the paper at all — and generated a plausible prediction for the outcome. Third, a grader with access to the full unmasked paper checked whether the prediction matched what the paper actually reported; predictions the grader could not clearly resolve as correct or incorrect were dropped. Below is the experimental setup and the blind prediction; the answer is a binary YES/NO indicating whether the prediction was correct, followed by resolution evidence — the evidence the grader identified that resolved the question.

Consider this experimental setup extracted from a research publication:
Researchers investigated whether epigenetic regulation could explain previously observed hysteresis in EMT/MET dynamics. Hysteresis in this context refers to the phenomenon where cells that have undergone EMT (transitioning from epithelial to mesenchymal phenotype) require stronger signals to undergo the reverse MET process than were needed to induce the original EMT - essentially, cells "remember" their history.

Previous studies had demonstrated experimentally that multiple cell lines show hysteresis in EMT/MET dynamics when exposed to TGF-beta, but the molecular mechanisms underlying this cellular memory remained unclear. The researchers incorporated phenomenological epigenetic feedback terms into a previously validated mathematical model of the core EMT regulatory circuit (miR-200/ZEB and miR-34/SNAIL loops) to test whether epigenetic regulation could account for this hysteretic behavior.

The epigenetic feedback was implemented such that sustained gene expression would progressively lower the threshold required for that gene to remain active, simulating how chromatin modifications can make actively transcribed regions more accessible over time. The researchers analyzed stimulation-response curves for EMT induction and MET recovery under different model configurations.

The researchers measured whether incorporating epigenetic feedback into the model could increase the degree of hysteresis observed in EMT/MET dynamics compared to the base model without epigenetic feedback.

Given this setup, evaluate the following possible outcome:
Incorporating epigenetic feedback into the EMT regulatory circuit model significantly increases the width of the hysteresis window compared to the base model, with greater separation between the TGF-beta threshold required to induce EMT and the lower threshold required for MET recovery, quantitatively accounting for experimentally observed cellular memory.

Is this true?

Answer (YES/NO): NO